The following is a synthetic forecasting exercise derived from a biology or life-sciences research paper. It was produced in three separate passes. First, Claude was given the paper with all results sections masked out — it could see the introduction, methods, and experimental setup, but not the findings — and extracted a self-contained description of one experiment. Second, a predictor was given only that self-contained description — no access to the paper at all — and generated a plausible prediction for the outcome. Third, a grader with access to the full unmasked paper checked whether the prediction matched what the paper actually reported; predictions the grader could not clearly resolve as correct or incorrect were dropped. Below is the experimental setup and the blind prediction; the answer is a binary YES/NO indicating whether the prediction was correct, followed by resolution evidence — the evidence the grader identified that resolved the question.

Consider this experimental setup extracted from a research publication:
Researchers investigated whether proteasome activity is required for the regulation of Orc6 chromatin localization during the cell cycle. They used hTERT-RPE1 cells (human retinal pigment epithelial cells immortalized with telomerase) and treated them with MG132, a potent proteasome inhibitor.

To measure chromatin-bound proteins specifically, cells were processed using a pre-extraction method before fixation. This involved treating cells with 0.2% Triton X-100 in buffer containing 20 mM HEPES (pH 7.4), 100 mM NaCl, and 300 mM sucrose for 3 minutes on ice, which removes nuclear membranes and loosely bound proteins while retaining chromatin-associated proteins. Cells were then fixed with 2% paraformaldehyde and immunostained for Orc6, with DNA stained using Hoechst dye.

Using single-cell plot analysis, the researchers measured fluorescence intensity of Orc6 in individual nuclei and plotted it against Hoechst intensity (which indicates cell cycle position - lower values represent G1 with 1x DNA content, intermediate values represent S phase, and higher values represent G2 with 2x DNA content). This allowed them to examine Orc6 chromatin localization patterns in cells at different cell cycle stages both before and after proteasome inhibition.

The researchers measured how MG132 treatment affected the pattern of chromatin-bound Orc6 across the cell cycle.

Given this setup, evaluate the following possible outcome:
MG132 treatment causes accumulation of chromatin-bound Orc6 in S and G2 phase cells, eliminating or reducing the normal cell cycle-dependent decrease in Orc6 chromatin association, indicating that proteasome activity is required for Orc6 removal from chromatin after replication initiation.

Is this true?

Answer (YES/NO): YES